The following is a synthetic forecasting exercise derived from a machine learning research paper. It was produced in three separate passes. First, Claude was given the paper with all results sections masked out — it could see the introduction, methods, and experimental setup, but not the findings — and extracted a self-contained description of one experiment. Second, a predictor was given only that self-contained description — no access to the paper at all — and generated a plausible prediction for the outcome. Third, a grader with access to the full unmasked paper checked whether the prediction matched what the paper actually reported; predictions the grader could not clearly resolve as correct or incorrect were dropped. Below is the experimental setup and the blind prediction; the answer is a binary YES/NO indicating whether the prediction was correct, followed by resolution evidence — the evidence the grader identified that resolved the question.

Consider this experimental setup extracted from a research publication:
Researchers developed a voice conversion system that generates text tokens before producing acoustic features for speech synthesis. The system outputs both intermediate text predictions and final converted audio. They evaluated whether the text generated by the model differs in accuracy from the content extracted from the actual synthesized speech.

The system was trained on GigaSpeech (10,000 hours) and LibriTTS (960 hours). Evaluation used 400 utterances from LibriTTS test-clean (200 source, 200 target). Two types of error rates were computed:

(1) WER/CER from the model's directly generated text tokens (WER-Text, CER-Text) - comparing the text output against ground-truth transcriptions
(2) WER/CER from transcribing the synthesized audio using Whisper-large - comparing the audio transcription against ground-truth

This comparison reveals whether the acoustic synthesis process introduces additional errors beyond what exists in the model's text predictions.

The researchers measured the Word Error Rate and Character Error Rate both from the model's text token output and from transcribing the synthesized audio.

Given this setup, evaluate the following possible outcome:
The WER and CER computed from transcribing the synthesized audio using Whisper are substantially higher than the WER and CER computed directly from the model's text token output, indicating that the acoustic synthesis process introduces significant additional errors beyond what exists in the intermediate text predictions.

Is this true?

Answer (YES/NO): YES